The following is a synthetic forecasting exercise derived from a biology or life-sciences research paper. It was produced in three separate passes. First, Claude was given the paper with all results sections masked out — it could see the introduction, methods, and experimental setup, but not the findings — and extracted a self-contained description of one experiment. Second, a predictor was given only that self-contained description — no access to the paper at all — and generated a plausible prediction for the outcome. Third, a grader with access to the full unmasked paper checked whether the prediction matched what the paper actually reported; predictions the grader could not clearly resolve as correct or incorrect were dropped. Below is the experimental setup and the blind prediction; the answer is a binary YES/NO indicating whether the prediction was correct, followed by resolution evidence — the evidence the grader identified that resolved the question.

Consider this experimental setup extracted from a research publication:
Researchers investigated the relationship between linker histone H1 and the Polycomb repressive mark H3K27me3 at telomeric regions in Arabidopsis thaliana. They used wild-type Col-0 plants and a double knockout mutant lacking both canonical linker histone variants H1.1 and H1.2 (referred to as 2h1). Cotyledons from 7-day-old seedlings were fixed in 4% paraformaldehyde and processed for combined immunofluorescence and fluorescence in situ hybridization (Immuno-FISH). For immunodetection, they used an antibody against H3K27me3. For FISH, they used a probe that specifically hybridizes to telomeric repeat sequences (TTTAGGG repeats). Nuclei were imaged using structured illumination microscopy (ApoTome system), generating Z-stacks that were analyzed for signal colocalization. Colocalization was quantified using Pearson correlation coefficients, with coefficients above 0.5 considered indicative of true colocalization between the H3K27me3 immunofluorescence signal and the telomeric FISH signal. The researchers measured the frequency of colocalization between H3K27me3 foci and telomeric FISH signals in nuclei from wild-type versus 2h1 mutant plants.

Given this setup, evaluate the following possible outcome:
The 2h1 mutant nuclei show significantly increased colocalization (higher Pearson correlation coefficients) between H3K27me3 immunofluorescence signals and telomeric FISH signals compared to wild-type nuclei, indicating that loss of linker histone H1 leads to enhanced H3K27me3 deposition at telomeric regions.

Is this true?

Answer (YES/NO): YES